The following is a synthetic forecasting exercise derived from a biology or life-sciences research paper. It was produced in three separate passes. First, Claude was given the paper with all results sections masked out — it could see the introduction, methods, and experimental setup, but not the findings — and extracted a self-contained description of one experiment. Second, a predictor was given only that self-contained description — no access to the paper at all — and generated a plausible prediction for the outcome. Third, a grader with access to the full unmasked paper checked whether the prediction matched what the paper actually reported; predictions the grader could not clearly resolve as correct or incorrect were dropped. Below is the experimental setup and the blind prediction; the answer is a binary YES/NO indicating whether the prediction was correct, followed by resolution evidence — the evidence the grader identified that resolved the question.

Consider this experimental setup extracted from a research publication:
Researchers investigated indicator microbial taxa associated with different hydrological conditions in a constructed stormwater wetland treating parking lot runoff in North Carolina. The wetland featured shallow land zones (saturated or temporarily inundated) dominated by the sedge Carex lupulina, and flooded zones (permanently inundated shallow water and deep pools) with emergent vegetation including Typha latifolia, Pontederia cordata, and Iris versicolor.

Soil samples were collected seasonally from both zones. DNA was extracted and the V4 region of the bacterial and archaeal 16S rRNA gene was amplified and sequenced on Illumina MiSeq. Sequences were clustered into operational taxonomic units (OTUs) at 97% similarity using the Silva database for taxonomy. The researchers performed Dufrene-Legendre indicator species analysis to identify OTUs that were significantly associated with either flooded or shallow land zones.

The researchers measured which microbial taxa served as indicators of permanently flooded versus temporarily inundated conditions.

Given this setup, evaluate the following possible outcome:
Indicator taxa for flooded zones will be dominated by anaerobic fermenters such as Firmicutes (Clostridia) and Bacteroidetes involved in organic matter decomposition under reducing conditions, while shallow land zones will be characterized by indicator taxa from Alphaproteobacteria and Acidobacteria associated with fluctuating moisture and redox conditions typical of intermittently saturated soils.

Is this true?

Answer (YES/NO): NO